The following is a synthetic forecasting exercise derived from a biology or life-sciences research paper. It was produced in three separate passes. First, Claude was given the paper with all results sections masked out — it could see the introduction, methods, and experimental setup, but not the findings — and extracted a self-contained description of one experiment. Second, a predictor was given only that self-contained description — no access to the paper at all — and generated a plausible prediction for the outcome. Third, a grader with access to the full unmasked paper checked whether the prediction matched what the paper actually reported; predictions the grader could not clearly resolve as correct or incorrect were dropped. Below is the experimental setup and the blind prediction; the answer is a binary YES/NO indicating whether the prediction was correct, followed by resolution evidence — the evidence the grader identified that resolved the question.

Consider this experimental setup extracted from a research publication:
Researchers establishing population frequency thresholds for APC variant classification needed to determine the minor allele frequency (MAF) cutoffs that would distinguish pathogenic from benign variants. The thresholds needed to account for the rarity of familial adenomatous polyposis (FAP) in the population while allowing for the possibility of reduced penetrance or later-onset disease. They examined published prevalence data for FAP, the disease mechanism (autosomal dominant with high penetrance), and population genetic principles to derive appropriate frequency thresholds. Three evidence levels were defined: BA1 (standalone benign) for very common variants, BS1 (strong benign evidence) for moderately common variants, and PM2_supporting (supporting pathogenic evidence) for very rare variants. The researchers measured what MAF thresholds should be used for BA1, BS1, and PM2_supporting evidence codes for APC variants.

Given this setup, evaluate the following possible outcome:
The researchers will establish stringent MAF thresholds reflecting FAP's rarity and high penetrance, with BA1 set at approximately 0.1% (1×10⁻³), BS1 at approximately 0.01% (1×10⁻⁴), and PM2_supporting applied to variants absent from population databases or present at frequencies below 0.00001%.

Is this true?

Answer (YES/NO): NO